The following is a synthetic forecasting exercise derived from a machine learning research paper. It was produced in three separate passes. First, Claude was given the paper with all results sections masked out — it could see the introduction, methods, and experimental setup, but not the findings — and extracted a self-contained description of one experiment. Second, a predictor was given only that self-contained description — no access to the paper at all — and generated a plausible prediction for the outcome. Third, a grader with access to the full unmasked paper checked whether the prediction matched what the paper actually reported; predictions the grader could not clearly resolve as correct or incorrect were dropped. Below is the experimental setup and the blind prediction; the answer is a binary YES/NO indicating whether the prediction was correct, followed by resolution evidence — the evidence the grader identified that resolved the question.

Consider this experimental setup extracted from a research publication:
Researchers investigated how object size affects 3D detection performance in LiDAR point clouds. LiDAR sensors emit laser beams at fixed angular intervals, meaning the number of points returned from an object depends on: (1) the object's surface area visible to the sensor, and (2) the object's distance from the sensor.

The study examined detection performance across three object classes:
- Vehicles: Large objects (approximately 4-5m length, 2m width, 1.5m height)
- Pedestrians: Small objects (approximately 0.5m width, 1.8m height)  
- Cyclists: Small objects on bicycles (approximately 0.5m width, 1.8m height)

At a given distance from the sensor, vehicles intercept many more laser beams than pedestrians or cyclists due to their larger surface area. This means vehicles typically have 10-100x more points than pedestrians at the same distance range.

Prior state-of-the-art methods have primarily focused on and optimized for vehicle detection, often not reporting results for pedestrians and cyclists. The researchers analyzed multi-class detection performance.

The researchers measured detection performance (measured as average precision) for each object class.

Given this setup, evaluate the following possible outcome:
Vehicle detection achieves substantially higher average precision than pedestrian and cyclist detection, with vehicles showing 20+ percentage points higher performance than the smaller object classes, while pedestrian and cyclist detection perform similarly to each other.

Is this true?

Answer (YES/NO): NO